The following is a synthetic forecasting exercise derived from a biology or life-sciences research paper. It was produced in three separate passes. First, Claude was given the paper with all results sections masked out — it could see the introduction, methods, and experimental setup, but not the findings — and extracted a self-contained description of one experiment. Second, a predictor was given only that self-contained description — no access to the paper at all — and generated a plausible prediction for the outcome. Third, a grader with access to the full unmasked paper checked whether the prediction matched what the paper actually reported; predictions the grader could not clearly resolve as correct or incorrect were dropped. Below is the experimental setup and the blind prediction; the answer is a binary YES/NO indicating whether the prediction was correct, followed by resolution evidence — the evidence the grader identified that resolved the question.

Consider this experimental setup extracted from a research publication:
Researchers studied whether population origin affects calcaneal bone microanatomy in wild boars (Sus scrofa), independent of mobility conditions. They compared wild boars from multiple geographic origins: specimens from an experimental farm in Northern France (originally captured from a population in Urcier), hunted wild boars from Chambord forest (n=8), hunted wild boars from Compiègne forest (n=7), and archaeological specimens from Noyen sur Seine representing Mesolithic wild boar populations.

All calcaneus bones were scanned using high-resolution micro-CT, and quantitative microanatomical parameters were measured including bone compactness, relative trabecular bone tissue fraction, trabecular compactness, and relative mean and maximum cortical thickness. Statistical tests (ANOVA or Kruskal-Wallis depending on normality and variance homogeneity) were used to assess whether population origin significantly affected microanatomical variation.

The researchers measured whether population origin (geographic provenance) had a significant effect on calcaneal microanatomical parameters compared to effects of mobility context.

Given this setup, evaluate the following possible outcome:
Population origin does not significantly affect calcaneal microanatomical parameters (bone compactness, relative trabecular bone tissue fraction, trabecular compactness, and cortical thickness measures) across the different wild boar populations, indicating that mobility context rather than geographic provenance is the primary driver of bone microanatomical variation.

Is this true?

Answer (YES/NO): NO